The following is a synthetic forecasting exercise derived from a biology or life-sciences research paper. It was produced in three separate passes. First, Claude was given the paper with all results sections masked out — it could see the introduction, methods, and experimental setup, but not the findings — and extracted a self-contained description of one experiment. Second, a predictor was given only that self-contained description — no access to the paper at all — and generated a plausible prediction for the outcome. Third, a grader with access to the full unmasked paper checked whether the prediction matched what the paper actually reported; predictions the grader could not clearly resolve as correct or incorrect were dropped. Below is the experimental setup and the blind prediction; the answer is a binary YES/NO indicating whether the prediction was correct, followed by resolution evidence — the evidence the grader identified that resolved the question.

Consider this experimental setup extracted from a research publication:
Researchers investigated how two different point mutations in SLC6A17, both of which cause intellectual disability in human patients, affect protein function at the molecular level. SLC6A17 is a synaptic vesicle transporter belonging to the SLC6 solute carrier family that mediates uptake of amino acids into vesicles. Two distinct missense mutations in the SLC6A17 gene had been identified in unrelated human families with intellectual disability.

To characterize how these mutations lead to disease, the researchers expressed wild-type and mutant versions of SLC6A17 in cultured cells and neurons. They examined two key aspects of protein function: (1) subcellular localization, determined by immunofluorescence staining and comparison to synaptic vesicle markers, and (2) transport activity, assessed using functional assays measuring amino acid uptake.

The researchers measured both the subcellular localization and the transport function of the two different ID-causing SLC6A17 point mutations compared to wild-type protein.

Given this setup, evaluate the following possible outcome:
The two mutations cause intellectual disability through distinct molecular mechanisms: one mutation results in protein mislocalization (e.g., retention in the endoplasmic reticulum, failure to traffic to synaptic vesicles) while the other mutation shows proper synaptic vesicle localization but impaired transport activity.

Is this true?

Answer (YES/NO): YES